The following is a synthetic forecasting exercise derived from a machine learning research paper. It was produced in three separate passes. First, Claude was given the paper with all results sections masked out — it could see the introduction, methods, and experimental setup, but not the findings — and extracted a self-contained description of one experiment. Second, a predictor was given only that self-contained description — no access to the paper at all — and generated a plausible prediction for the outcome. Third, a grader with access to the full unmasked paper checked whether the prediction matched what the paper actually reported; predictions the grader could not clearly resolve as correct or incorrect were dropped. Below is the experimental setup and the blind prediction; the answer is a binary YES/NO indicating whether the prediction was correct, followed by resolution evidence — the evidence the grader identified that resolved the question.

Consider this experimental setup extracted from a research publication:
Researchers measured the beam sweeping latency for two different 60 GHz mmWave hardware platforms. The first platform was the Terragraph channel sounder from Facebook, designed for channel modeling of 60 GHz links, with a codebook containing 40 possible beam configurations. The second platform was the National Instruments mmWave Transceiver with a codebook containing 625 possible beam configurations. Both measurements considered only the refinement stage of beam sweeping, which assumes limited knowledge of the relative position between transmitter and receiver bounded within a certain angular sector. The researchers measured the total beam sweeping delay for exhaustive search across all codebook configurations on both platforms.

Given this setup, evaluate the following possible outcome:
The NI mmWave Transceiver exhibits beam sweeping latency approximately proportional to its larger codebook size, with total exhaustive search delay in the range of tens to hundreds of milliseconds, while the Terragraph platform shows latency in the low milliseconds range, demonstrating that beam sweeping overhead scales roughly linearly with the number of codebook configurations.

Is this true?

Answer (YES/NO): NO